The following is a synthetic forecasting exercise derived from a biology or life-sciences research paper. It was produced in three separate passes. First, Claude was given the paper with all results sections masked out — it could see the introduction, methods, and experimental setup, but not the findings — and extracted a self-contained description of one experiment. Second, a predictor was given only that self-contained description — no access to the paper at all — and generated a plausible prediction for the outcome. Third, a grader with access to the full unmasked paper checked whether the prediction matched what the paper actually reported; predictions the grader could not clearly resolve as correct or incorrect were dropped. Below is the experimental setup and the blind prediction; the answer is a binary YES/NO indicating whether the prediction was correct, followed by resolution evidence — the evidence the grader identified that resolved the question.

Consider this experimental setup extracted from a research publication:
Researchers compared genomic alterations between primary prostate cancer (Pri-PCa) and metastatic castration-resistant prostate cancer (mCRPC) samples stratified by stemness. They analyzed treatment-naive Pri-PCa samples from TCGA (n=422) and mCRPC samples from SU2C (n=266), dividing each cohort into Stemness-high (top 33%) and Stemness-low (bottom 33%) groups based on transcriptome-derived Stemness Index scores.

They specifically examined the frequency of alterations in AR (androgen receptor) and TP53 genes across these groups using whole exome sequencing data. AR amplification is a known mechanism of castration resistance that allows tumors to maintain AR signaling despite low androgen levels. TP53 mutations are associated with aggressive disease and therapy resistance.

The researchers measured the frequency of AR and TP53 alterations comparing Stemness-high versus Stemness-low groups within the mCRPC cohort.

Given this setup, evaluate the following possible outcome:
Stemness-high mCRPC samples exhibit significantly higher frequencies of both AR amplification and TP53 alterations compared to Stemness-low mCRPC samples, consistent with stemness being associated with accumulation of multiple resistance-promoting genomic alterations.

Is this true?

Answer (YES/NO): NO